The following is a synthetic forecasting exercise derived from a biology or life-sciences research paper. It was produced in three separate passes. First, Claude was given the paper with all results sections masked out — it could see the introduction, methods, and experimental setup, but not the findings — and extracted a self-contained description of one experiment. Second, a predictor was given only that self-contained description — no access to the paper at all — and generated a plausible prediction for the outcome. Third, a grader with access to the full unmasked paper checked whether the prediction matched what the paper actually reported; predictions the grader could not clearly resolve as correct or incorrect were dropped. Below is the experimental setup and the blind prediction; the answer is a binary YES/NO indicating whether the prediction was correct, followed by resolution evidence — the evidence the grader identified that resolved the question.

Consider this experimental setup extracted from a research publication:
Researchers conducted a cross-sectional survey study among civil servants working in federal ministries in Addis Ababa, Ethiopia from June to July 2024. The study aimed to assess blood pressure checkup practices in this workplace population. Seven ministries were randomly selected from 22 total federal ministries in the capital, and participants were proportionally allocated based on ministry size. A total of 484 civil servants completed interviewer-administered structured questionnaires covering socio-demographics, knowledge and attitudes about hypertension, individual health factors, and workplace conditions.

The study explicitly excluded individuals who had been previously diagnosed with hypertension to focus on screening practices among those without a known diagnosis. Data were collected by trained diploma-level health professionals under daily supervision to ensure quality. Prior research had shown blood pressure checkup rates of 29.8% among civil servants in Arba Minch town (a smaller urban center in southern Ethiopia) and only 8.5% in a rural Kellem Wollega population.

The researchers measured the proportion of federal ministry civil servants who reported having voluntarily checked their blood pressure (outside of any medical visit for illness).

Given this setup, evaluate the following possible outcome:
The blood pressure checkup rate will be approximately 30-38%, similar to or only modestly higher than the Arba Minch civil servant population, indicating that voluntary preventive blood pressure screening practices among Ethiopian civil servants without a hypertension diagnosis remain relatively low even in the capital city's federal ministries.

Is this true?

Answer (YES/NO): NO